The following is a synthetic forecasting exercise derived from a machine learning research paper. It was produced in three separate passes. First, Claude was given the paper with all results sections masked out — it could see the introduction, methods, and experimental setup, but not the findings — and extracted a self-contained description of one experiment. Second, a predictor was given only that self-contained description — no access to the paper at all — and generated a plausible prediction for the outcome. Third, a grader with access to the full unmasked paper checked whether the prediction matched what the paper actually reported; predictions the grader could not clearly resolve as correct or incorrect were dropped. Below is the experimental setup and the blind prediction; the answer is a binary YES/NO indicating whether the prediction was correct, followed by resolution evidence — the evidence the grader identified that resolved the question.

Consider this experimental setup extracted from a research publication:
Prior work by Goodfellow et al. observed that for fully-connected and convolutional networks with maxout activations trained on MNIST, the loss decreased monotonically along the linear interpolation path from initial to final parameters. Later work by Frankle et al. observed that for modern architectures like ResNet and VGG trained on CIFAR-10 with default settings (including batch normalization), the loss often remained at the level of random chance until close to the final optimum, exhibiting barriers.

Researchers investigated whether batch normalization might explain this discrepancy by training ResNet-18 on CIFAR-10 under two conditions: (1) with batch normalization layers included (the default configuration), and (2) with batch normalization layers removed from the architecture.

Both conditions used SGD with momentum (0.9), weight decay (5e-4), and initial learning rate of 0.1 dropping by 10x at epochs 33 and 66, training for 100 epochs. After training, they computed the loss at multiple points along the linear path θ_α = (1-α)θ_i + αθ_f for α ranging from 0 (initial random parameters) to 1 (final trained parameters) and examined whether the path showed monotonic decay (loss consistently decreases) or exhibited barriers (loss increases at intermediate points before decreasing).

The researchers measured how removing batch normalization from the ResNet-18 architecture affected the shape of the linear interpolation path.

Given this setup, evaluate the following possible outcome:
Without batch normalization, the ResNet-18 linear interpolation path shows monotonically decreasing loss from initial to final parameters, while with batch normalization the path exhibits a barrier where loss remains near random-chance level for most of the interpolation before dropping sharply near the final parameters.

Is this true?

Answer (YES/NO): NO